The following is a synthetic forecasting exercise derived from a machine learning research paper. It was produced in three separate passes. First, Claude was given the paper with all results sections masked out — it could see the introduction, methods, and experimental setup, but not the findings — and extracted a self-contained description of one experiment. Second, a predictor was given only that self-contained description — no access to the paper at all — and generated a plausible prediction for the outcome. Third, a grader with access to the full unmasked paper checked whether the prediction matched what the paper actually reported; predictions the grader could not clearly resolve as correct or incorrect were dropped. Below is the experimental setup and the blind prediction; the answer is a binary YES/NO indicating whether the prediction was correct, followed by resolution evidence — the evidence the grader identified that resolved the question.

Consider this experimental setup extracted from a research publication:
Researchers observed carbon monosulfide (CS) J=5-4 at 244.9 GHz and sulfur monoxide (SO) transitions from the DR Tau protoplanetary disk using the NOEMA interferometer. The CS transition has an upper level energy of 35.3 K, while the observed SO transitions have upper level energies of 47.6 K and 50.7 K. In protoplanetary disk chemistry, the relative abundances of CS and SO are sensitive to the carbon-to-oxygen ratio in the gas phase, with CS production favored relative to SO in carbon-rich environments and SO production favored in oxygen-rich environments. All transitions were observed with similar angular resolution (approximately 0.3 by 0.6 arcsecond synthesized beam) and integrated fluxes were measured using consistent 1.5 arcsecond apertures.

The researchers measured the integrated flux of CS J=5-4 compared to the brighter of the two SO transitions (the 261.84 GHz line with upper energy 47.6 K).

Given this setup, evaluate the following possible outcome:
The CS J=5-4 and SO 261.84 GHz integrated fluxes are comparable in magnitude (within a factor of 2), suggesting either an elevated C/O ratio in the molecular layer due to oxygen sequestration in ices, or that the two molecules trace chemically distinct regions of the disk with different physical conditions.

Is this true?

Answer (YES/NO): NO